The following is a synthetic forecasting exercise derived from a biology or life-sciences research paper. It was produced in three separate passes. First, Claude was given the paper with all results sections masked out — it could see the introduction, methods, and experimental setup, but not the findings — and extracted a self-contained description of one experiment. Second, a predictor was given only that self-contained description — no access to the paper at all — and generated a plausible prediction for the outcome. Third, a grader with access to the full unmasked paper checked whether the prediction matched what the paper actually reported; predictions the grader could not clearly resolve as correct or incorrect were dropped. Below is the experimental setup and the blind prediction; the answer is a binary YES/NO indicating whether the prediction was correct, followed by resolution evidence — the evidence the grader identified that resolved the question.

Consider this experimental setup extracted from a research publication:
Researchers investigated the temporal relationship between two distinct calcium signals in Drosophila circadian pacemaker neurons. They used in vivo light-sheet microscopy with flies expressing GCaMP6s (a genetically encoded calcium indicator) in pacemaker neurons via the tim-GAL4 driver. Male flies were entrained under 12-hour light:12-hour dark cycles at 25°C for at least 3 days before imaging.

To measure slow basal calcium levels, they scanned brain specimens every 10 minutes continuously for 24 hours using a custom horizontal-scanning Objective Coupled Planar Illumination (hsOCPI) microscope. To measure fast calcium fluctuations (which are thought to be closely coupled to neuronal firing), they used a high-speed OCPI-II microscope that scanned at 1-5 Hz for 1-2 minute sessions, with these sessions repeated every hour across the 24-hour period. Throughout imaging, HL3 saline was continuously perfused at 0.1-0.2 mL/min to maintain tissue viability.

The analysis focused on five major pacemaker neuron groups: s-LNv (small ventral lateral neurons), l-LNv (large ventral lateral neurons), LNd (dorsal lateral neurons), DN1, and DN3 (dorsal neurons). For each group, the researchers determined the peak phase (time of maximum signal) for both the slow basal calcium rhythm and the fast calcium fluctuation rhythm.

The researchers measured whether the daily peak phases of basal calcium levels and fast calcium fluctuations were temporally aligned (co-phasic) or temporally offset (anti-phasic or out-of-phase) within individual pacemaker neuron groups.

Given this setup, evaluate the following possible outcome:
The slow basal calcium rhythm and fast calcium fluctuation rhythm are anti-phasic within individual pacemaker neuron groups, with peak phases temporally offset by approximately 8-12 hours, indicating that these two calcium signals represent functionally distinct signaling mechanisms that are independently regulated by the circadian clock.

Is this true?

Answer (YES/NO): NO